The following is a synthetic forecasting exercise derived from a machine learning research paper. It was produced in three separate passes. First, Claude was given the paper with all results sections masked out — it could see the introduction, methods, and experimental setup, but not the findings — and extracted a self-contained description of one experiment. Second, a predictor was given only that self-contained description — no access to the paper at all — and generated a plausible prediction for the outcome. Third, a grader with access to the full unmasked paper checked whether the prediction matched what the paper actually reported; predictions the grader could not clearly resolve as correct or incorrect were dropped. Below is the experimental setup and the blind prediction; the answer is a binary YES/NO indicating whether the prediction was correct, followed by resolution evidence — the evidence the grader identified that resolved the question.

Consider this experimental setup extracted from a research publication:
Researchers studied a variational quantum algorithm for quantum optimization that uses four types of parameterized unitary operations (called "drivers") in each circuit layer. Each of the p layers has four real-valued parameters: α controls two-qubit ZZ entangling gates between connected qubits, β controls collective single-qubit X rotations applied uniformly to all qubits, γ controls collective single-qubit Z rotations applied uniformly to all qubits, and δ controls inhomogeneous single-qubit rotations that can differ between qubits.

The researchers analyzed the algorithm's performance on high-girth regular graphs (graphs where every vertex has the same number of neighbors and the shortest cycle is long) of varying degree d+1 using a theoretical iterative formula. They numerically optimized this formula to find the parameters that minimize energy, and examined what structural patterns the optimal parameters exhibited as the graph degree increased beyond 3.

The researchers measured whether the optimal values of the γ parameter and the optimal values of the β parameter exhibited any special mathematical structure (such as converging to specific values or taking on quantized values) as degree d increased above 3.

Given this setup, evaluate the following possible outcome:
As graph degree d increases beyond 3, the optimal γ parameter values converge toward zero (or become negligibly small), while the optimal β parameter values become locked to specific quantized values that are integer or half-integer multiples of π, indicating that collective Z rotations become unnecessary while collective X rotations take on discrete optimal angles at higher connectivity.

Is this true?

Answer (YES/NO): NO